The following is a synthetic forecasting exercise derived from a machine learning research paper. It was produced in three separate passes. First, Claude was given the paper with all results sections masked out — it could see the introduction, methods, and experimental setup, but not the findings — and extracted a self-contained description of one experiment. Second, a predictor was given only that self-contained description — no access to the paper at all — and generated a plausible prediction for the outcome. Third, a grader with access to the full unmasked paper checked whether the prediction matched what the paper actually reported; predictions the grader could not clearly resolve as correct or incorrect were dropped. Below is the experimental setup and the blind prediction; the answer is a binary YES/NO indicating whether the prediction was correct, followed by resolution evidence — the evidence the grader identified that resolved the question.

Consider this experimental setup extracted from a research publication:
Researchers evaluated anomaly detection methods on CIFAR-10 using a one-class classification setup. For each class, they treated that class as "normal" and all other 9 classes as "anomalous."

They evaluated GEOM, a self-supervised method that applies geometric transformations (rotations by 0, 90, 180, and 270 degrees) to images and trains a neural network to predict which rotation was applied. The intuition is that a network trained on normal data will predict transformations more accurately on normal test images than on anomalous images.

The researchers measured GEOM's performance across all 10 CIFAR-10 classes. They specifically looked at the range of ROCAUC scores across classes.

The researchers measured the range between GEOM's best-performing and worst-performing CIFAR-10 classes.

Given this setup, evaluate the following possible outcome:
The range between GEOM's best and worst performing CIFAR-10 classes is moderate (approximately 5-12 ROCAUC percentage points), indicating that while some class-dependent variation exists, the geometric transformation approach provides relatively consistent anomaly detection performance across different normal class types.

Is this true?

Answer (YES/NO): NO